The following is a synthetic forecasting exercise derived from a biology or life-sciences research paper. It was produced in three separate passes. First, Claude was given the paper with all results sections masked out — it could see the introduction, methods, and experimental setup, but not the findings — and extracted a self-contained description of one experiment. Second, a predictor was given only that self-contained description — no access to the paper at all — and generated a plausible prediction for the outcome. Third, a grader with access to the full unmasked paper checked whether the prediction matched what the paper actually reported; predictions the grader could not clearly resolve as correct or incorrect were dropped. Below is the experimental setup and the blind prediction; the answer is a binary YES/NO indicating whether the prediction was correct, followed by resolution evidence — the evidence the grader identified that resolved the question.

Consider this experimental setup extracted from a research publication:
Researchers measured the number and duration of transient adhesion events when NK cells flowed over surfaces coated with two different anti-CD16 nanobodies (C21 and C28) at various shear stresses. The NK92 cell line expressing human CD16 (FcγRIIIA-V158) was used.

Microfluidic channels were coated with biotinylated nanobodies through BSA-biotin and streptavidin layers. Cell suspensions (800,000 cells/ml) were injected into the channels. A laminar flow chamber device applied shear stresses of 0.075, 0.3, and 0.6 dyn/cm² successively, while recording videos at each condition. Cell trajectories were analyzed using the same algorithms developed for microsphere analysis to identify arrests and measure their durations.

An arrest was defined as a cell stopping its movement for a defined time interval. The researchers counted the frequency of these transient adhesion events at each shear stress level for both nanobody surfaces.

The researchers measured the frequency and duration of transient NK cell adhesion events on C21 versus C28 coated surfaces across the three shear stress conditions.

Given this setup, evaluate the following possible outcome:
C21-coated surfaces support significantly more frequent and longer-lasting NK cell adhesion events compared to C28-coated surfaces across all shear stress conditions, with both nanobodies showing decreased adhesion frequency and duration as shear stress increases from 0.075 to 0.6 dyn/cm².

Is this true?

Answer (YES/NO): NO